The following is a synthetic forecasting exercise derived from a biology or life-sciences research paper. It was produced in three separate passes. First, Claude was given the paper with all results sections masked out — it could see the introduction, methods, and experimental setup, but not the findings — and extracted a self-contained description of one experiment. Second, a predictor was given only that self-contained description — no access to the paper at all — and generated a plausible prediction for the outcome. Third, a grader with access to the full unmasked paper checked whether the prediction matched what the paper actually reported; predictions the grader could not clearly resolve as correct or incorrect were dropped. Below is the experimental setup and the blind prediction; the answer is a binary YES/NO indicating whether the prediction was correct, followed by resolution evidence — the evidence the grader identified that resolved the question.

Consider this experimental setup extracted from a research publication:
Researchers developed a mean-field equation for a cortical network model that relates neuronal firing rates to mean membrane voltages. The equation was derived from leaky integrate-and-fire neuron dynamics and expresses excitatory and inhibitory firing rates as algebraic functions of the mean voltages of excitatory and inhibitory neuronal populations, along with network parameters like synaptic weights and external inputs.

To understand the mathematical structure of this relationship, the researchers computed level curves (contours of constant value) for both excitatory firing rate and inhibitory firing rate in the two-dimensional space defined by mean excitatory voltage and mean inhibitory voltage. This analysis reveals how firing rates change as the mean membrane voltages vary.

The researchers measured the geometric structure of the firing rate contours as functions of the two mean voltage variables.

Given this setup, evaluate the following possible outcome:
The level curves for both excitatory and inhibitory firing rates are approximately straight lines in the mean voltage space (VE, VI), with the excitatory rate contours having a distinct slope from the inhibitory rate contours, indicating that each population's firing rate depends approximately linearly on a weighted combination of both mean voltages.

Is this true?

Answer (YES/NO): YES